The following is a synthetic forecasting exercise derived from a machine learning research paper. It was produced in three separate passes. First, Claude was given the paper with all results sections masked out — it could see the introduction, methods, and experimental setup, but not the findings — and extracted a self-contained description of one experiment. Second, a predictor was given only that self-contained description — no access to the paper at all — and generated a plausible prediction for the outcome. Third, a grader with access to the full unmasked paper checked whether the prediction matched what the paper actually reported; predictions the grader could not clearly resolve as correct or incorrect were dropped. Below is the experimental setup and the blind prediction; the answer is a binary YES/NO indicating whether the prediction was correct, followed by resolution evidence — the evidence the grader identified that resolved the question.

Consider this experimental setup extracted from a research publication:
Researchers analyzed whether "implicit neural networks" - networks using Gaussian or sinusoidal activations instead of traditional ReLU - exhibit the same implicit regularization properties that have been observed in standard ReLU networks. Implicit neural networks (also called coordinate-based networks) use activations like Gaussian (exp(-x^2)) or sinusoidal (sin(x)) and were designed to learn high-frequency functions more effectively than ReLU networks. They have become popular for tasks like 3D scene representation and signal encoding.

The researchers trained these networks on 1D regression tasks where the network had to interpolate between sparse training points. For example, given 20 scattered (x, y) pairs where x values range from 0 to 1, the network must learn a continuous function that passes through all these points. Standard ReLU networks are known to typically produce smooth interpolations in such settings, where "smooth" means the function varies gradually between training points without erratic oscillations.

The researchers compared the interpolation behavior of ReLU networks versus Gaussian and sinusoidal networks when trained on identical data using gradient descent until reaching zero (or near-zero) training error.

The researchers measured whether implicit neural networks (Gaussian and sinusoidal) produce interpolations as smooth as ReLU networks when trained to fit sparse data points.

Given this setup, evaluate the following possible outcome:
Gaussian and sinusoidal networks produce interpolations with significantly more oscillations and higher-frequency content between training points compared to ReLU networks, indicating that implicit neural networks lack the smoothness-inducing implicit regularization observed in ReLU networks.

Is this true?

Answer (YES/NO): YES